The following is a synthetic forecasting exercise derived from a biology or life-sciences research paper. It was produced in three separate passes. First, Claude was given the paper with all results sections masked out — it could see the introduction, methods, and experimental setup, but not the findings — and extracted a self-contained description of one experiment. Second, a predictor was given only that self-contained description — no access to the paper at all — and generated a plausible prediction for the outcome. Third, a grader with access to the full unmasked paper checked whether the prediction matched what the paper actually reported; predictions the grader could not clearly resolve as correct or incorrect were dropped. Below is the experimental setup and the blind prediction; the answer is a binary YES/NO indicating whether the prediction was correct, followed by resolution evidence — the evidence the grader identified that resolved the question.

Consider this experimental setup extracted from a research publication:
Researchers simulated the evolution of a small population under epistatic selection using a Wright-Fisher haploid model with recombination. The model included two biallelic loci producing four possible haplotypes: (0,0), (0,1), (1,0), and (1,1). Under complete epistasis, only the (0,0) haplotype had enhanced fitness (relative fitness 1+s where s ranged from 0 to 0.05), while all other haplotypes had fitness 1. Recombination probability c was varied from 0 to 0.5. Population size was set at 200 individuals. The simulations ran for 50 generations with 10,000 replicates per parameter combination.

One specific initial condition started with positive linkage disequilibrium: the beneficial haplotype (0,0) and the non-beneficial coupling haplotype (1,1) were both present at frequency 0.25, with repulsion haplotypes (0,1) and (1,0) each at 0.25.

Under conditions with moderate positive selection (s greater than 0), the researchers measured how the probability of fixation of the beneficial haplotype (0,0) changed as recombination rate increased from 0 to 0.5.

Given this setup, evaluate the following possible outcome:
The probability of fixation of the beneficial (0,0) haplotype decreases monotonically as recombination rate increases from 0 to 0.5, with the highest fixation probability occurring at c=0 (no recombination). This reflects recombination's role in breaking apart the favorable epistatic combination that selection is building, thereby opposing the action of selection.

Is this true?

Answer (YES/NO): NO